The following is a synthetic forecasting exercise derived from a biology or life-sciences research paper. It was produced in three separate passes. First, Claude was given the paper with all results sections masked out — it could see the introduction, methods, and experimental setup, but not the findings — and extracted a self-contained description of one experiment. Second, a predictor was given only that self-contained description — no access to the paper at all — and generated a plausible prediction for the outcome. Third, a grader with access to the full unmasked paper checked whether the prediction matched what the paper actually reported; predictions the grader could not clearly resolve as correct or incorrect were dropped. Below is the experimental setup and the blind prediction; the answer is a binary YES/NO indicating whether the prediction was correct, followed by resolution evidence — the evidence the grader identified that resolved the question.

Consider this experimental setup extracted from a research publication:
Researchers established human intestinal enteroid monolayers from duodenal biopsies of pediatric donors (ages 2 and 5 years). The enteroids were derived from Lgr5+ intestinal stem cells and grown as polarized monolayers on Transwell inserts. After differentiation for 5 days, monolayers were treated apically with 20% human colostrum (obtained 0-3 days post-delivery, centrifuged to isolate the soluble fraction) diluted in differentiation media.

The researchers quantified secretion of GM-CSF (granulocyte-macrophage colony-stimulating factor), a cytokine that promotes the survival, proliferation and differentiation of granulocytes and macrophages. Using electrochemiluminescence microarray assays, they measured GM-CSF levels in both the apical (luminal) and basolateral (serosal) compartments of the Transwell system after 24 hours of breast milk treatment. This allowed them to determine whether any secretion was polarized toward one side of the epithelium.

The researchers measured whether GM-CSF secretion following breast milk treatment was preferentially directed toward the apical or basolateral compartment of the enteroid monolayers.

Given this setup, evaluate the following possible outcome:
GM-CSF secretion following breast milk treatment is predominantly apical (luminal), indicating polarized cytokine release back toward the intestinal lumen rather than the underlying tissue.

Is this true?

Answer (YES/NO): NO